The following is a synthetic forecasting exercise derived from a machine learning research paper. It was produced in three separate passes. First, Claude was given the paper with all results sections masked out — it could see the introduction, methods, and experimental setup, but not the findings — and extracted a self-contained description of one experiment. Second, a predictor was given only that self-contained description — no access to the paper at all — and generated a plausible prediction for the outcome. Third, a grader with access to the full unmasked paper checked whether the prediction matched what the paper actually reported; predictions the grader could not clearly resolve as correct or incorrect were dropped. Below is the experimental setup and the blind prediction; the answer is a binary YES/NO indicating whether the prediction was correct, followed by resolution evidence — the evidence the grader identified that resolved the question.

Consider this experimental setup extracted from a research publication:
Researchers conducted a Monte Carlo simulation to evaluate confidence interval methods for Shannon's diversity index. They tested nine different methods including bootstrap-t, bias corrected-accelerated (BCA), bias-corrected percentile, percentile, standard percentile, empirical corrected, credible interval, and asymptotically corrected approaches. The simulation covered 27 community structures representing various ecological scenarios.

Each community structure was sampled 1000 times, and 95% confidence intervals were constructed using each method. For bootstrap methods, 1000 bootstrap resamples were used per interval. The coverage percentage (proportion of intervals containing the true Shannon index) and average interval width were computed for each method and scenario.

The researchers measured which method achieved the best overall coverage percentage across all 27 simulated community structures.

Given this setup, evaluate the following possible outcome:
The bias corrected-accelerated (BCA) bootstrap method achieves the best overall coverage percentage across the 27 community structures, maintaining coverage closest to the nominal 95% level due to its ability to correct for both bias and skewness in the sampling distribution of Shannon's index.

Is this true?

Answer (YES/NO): NO